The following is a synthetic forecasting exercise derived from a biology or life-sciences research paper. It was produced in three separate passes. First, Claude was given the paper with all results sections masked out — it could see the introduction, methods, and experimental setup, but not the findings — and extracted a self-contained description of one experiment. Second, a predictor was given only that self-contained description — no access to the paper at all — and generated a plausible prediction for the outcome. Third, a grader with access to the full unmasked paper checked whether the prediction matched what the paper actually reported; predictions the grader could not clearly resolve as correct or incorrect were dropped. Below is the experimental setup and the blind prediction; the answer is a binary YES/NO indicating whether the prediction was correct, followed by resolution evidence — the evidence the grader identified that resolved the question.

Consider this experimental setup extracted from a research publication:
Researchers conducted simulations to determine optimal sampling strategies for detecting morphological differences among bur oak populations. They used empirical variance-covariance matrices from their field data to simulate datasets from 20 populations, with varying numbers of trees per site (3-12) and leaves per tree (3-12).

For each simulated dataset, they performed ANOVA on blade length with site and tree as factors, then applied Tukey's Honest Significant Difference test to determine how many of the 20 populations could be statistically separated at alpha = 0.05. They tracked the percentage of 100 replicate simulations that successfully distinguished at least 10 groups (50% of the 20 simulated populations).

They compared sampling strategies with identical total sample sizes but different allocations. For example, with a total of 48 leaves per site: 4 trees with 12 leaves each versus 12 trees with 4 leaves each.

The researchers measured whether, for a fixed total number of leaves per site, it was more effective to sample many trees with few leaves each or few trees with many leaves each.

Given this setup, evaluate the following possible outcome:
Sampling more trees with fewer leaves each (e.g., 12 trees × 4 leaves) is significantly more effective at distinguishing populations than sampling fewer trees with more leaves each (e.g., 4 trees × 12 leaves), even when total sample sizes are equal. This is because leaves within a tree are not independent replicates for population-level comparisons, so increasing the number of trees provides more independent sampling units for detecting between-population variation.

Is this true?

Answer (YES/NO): NO